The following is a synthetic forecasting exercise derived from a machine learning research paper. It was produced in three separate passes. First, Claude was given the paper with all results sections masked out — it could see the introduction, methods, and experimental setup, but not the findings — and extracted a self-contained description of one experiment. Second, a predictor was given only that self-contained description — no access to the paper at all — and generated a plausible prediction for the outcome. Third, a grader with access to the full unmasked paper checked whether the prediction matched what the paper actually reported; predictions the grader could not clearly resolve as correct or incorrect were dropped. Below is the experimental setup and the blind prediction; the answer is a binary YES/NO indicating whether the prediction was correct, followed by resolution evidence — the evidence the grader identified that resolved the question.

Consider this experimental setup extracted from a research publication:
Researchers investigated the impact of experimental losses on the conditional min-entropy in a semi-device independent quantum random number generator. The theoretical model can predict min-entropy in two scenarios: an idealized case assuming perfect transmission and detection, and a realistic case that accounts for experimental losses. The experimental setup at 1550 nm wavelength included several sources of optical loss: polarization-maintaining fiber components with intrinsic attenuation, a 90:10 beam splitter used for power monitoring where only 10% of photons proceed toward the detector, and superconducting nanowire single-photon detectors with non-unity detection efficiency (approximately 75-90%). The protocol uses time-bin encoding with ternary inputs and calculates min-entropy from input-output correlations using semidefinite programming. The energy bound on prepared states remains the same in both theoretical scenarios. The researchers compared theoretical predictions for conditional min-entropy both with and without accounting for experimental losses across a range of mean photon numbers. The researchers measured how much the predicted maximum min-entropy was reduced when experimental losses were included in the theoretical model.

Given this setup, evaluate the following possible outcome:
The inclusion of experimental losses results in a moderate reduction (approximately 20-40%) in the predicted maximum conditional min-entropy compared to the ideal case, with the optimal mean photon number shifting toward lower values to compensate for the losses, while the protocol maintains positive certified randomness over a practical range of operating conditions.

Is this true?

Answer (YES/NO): YES